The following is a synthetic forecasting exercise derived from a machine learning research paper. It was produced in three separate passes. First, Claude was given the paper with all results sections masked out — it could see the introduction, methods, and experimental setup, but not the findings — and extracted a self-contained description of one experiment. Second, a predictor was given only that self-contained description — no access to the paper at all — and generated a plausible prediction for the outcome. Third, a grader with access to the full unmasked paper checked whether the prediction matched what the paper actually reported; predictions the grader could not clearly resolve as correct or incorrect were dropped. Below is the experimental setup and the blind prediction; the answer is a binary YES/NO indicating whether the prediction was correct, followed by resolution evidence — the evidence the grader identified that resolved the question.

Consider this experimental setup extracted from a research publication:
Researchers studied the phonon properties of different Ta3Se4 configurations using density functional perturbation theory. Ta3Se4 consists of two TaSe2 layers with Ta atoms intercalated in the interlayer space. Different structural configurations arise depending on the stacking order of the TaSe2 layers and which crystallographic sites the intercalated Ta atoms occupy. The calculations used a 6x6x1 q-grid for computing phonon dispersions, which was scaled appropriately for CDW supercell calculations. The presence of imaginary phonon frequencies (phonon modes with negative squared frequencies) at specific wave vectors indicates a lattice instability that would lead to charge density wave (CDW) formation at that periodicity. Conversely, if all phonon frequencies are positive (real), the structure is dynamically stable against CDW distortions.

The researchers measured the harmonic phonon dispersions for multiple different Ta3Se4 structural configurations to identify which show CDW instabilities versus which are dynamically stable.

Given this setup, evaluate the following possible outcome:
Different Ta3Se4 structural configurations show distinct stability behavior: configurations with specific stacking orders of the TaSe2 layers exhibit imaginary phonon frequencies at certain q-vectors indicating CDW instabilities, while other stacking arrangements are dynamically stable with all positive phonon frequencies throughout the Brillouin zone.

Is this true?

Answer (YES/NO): NO